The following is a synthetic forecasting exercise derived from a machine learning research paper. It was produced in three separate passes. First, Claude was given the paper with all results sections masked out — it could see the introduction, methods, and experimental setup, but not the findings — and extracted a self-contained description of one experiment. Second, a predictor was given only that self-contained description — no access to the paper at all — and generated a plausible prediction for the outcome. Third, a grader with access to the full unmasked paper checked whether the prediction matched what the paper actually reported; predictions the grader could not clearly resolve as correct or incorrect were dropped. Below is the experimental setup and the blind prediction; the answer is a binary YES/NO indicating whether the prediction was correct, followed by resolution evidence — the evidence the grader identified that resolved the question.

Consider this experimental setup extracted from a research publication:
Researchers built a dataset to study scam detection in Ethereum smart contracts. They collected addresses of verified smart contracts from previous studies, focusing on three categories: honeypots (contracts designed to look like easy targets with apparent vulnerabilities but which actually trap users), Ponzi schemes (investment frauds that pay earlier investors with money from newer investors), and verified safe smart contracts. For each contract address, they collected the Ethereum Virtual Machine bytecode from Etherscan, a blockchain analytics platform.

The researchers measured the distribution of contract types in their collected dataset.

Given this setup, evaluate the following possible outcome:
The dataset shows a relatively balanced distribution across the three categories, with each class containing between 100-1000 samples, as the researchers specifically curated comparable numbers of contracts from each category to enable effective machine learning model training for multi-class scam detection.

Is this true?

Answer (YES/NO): NO